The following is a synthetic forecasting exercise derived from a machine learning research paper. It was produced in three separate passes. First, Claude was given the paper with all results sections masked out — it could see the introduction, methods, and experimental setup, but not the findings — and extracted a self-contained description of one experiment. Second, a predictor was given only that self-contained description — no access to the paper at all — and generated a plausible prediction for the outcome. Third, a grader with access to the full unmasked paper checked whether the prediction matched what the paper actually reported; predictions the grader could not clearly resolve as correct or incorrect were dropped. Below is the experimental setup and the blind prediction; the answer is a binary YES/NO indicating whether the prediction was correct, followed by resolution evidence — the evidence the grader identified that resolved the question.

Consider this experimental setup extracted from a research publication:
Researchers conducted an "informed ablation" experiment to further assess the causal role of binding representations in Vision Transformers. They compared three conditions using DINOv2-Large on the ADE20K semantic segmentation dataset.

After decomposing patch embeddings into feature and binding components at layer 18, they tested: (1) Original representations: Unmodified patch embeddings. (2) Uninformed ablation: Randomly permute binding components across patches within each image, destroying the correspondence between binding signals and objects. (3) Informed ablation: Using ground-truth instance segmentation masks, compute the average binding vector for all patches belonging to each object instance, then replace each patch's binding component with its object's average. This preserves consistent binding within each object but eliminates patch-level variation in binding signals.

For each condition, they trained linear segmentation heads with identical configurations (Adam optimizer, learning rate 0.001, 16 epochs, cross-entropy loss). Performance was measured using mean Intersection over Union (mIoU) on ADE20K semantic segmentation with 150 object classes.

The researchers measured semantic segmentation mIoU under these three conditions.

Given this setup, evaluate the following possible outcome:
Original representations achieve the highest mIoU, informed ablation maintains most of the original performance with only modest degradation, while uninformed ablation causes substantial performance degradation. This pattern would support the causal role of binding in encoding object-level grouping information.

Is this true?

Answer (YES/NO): NO